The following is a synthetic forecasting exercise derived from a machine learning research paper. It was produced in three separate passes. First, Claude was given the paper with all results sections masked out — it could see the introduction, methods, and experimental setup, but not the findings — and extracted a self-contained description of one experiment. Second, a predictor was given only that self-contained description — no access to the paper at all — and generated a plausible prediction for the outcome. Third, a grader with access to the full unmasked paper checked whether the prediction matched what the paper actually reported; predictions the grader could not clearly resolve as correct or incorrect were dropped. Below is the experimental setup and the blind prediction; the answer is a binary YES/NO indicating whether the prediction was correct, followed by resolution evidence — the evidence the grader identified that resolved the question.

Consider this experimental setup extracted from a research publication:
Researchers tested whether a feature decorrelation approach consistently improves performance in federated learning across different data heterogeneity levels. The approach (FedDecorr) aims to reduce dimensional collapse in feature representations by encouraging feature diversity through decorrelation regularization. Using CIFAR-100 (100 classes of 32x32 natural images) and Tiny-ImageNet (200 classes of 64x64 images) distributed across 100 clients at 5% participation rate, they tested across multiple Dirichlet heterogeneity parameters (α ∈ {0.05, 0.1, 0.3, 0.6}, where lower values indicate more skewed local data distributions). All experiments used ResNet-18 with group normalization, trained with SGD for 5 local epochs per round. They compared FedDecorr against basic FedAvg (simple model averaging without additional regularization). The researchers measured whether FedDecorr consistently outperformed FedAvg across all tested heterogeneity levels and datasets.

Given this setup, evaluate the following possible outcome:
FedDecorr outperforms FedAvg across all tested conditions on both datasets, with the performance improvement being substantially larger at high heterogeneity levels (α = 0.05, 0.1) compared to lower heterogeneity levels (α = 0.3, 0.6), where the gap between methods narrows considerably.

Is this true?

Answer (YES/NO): NO